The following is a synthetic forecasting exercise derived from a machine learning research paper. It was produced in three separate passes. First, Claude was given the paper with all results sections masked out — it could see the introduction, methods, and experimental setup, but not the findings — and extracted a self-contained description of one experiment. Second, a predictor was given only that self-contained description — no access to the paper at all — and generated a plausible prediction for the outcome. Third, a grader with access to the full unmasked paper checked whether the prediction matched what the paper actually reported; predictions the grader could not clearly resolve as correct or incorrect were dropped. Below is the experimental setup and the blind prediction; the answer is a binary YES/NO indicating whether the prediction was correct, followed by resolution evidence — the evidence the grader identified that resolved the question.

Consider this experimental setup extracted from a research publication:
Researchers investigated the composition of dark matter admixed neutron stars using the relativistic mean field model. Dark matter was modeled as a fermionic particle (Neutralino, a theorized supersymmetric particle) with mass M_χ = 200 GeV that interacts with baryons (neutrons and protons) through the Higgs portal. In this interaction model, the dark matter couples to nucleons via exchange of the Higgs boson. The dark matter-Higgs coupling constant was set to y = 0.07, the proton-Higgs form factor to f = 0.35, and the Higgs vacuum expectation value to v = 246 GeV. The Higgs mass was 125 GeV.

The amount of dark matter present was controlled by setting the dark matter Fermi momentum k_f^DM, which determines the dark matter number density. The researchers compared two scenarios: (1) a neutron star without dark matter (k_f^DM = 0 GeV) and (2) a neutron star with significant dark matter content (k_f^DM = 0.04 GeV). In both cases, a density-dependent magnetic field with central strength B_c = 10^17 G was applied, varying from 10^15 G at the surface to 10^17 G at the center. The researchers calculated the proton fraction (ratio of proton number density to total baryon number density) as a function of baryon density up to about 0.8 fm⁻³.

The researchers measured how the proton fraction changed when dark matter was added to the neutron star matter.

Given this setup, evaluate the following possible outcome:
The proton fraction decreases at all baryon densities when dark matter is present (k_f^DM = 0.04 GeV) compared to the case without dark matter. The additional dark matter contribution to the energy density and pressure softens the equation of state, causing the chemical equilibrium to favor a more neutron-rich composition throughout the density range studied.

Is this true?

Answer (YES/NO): NO